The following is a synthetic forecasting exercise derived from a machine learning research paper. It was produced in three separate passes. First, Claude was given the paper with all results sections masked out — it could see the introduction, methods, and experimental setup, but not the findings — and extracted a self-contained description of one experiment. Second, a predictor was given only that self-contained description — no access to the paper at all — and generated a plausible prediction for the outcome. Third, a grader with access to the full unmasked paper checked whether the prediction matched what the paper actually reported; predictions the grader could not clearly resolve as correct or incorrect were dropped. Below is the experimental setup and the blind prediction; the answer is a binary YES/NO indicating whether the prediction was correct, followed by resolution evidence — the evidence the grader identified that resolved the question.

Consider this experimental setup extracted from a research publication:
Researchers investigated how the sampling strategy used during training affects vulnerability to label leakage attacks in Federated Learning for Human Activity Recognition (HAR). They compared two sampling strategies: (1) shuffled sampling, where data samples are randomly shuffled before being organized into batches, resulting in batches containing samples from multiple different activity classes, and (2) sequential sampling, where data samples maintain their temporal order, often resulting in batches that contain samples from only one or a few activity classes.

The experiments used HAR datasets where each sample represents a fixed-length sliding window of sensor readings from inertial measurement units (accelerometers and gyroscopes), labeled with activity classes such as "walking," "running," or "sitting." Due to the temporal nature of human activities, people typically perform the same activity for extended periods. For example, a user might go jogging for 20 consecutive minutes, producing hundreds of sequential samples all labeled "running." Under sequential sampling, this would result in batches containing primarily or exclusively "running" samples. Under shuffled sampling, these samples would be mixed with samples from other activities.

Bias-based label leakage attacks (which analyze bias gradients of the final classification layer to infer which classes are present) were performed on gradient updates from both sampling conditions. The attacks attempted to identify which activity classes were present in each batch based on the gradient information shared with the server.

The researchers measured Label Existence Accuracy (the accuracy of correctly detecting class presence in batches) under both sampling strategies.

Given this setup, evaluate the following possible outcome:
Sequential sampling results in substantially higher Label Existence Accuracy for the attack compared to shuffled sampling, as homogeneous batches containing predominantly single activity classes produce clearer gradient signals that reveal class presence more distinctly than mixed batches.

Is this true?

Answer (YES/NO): YES